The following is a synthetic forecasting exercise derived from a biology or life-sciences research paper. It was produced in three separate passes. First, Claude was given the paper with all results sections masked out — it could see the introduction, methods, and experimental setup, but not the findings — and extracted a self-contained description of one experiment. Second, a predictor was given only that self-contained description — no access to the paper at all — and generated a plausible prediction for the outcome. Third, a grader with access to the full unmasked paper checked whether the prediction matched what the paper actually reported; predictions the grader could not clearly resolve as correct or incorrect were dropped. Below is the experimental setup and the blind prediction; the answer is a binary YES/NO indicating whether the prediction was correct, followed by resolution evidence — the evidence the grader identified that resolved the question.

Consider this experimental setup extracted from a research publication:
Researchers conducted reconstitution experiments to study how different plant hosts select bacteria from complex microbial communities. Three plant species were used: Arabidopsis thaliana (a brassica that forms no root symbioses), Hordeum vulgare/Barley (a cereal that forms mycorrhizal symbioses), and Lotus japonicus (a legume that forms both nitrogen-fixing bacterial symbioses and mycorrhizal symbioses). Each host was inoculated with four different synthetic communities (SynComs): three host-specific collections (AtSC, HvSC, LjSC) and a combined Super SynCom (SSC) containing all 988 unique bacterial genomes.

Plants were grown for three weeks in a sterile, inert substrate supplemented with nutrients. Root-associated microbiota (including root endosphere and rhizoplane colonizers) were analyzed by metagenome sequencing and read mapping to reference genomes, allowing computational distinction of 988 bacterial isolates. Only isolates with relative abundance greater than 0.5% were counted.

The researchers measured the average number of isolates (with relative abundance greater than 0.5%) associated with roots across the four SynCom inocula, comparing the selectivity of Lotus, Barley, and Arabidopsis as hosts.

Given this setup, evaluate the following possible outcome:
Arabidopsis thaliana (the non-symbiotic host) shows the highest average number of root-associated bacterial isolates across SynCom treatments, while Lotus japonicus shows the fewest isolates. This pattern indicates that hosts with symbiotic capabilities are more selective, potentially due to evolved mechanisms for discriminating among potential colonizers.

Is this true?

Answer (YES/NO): NO